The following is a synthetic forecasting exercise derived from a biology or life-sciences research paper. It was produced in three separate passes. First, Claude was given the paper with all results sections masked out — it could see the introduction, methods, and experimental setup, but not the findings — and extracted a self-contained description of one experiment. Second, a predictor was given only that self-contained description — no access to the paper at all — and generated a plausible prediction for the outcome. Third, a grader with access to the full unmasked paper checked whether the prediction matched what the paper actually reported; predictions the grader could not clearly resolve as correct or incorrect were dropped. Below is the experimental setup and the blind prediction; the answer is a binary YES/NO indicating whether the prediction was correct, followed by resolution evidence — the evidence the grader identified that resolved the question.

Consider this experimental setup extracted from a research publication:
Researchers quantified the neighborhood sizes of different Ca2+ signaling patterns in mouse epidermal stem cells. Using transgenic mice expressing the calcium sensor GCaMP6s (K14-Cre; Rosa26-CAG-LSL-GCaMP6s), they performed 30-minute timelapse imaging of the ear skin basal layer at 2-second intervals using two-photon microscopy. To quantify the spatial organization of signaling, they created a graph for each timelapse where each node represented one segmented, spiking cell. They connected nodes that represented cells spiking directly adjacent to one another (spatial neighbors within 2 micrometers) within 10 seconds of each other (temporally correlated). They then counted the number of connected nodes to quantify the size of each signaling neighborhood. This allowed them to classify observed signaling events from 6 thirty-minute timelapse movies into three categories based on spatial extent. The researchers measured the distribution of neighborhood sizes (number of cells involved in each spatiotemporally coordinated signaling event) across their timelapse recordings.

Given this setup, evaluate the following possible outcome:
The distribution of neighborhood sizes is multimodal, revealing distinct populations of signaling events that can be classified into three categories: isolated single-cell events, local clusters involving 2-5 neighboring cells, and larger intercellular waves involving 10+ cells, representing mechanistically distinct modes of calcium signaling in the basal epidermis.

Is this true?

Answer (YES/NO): NO